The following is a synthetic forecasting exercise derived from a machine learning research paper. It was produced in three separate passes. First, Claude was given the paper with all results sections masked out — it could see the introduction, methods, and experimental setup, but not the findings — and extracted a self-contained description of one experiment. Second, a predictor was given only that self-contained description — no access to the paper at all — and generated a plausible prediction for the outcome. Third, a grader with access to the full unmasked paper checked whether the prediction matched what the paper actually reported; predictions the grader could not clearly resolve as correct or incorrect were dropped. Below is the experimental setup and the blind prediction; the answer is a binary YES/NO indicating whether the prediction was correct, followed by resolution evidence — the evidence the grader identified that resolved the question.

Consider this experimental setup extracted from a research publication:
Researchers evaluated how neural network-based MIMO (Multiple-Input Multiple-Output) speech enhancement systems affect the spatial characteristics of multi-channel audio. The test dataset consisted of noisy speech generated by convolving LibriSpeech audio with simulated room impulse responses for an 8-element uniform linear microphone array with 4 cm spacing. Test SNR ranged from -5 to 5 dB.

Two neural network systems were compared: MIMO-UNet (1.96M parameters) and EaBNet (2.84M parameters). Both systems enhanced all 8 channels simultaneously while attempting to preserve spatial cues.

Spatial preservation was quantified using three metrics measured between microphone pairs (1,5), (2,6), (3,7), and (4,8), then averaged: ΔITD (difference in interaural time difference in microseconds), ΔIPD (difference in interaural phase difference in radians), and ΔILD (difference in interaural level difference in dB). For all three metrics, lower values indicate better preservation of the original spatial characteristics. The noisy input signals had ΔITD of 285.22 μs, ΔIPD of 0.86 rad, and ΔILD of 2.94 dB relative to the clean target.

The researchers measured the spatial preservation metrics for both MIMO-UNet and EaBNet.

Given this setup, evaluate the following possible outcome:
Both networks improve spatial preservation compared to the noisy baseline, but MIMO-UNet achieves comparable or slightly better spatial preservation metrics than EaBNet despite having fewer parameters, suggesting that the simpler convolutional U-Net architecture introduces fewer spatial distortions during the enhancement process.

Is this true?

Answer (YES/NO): NO